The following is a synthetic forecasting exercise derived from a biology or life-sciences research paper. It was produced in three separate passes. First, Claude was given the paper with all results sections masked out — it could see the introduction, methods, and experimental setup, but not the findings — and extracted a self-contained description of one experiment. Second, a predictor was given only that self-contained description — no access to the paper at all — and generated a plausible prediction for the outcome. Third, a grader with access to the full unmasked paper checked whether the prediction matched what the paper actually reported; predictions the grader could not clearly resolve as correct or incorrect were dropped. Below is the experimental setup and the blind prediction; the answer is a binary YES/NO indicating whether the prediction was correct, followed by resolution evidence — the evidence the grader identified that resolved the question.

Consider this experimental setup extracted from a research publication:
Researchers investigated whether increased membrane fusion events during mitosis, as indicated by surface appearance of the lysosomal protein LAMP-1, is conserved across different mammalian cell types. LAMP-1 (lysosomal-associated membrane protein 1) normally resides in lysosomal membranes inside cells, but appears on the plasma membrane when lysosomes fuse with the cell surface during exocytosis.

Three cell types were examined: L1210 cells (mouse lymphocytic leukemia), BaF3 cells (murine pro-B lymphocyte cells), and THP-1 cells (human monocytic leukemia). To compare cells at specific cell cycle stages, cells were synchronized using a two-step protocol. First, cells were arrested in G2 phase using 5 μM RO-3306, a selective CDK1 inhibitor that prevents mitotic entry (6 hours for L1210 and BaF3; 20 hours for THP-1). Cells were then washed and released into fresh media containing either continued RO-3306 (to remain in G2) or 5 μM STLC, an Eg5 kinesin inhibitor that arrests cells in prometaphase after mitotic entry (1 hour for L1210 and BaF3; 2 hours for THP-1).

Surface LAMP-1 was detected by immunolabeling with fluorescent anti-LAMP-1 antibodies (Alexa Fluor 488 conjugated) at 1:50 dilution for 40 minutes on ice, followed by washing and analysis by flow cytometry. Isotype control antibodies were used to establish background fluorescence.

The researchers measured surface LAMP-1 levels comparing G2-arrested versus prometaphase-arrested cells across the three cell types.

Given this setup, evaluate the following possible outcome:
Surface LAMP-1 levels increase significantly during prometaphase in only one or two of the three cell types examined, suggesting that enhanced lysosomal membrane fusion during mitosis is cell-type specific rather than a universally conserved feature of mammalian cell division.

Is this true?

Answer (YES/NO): NO